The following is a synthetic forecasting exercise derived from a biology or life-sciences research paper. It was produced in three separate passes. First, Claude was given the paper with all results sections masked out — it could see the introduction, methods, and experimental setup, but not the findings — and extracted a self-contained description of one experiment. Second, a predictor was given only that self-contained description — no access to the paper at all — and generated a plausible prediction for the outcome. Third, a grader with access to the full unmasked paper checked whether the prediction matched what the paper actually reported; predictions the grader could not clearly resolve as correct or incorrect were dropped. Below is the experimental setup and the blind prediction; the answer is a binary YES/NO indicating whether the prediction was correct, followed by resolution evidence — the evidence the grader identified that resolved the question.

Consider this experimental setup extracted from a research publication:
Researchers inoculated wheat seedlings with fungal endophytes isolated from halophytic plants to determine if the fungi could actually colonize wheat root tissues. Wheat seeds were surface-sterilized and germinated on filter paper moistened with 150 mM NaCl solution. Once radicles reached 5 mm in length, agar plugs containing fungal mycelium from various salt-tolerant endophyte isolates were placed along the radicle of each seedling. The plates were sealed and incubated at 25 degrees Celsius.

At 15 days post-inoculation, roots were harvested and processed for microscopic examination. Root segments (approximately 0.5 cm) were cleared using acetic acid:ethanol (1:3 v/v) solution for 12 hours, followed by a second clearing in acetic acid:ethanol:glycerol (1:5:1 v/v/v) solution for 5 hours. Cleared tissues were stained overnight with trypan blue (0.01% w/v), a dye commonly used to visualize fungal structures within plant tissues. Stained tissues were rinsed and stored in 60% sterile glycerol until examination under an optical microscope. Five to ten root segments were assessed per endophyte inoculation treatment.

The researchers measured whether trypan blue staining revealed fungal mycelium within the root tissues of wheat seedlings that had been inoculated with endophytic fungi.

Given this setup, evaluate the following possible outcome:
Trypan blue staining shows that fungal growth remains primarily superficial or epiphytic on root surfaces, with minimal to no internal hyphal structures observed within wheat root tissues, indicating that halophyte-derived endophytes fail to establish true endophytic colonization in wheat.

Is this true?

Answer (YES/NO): NO